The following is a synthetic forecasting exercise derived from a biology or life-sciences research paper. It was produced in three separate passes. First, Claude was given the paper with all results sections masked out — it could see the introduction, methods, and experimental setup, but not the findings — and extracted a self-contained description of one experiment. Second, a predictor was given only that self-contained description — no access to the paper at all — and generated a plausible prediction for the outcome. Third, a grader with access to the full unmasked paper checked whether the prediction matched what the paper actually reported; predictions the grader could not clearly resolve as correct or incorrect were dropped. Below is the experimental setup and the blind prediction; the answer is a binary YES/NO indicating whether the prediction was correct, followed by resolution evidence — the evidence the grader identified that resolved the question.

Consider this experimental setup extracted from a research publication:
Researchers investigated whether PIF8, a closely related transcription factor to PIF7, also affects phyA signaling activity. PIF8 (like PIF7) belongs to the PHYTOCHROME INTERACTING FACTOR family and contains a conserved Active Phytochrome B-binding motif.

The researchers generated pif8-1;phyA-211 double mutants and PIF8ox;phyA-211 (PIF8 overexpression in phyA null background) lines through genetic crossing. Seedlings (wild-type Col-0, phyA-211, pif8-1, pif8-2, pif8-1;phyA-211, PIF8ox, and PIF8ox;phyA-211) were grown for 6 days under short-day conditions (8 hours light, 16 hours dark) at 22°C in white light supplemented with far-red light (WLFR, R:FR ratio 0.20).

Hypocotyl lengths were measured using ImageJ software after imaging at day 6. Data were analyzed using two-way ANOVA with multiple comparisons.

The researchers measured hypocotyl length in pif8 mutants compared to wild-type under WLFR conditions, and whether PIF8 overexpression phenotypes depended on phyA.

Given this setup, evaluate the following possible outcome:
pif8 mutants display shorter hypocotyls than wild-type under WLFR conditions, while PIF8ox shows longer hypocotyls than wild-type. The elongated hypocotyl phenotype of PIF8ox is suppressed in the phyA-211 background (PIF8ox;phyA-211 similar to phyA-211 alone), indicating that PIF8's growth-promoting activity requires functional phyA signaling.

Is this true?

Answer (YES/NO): YES